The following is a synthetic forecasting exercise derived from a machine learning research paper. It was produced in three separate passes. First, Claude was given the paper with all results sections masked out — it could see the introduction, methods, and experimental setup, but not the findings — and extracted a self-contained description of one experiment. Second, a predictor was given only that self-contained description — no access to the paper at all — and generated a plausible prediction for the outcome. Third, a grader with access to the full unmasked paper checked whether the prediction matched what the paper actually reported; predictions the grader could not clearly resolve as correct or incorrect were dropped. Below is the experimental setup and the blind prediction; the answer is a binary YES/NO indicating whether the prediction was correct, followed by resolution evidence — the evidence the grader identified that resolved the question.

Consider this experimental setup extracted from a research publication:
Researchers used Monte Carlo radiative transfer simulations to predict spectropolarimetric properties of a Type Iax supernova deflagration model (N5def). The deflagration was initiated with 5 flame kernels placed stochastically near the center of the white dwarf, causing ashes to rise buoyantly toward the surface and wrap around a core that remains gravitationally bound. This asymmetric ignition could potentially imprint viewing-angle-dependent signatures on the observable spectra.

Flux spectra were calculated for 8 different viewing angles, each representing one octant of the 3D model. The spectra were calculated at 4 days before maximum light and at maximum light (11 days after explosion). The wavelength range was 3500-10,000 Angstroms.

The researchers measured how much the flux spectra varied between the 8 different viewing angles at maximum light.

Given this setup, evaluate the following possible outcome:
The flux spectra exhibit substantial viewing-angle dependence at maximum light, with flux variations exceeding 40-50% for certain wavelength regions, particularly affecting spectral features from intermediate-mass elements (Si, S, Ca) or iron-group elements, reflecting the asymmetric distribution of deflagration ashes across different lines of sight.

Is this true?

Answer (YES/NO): NO